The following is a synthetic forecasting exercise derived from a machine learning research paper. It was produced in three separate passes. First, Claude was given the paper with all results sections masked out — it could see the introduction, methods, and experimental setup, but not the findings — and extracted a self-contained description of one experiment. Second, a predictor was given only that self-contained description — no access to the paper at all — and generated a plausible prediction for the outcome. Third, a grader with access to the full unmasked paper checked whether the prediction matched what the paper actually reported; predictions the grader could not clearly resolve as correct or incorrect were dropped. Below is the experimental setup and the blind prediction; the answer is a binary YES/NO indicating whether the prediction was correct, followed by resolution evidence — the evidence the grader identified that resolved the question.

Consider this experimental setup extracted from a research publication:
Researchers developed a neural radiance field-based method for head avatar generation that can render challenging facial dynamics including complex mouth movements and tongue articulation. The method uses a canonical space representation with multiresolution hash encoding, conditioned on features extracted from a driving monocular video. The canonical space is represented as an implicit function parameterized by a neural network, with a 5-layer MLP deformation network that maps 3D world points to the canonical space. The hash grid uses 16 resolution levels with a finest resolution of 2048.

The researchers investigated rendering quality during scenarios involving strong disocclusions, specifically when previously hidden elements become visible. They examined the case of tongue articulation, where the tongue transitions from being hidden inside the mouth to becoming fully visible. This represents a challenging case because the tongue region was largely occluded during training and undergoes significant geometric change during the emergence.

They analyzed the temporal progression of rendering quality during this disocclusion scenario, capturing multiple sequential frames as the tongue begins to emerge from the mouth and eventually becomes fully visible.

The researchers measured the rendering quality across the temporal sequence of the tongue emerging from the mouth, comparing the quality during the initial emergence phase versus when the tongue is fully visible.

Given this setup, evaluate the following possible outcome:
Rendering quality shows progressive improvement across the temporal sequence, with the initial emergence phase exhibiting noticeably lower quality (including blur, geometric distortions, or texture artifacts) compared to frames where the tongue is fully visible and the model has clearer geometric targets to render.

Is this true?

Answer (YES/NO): YES